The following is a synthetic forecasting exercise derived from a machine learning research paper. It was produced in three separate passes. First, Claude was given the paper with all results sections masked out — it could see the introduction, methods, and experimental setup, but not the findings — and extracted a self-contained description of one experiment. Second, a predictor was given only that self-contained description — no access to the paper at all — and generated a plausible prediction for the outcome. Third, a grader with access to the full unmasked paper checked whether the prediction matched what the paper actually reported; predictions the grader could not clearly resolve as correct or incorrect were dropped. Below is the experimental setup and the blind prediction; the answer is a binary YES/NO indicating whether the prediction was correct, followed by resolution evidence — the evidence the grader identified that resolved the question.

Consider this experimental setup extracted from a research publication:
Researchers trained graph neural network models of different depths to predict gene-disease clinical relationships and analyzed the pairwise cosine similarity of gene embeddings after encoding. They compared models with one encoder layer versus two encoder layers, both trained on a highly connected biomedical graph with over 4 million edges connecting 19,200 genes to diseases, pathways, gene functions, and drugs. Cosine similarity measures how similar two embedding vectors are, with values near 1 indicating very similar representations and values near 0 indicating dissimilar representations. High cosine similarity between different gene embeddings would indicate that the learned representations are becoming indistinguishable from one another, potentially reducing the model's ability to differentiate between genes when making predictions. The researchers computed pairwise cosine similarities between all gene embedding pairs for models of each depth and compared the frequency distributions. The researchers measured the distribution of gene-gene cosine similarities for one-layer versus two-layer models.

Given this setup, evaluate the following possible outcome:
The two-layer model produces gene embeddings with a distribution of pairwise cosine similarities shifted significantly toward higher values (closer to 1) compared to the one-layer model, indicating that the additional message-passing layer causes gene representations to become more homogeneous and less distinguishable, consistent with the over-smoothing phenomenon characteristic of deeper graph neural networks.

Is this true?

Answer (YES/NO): YES